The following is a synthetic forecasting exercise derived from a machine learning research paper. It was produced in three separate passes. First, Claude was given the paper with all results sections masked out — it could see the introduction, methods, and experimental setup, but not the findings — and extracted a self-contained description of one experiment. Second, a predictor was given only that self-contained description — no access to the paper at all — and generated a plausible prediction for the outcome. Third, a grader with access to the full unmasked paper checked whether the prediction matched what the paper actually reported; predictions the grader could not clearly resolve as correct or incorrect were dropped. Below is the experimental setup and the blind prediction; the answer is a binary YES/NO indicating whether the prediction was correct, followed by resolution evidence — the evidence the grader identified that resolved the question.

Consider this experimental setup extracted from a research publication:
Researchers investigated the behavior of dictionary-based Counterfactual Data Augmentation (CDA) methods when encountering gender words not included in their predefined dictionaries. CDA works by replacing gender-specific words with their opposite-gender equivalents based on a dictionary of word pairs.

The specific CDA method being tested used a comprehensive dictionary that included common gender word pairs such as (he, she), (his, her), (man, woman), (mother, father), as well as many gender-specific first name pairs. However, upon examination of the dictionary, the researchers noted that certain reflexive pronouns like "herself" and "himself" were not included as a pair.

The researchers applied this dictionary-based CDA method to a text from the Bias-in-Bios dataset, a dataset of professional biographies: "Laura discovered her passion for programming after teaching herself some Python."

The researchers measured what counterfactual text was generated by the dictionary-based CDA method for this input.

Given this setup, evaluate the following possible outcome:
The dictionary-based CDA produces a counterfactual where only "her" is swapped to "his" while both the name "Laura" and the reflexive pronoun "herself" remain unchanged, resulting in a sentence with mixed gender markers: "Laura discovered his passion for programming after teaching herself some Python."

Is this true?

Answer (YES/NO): NO